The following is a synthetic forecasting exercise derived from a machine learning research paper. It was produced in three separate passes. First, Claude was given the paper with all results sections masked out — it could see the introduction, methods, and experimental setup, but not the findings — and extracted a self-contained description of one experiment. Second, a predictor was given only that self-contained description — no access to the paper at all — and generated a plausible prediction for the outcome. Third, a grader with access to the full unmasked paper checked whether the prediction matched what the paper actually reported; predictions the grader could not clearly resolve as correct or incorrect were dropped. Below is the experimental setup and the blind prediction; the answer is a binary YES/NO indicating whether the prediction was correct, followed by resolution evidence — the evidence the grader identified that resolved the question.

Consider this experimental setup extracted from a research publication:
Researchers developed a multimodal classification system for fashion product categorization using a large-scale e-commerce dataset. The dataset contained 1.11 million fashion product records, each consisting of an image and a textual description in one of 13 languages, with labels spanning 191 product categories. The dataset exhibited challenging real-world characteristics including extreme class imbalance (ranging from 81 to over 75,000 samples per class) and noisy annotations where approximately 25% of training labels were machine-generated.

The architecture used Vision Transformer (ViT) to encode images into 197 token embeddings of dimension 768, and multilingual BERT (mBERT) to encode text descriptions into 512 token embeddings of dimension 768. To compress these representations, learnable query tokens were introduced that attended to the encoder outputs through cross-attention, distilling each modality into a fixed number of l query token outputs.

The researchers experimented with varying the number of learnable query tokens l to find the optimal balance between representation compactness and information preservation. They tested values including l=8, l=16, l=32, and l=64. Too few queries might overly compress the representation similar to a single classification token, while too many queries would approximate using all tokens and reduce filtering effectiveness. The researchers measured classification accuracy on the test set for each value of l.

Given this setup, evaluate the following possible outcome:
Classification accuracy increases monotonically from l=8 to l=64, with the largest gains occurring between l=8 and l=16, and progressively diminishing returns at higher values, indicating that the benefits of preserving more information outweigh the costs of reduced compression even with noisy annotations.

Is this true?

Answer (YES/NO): NO